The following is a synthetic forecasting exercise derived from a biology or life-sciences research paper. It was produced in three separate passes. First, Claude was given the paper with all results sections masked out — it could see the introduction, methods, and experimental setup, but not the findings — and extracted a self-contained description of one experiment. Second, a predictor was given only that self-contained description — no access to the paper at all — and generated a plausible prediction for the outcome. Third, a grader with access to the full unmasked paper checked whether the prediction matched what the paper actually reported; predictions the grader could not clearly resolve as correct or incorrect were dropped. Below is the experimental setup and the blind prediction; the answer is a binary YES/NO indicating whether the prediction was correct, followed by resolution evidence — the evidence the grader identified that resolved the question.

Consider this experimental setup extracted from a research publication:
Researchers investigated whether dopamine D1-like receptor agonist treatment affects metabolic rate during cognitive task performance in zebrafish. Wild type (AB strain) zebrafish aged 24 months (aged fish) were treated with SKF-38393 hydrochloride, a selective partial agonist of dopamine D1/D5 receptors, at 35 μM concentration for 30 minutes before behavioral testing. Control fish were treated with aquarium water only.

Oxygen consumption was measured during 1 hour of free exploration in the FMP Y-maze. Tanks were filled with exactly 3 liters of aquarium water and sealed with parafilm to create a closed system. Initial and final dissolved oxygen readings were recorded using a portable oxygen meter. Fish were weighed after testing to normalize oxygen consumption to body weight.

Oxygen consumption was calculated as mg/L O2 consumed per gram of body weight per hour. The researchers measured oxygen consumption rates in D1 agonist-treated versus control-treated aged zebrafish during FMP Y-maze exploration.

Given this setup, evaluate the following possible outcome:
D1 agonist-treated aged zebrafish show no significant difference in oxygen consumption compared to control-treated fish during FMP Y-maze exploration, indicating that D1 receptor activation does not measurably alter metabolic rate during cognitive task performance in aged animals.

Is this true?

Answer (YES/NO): YES